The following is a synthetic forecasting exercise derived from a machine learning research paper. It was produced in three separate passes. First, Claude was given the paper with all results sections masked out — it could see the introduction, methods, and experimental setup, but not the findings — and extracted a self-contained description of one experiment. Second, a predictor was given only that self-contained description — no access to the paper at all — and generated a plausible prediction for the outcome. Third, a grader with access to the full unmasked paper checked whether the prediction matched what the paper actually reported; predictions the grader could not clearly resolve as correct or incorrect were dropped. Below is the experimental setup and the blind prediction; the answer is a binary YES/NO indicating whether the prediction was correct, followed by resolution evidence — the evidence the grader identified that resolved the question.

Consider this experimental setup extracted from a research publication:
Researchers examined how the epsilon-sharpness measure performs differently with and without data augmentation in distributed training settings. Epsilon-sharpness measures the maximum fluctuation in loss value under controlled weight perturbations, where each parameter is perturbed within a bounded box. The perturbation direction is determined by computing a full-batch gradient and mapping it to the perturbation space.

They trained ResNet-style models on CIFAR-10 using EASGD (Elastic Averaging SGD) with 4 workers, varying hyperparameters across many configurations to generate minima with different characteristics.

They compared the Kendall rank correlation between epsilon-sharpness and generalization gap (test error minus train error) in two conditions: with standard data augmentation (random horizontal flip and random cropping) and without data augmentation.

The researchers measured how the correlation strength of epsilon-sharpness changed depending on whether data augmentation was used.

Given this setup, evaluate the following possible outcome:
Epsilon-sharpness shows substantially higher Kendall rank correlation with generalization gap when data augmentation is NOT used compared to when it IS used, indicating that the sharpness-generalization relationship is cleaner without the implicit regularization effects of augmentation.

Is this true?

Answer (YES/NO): YES